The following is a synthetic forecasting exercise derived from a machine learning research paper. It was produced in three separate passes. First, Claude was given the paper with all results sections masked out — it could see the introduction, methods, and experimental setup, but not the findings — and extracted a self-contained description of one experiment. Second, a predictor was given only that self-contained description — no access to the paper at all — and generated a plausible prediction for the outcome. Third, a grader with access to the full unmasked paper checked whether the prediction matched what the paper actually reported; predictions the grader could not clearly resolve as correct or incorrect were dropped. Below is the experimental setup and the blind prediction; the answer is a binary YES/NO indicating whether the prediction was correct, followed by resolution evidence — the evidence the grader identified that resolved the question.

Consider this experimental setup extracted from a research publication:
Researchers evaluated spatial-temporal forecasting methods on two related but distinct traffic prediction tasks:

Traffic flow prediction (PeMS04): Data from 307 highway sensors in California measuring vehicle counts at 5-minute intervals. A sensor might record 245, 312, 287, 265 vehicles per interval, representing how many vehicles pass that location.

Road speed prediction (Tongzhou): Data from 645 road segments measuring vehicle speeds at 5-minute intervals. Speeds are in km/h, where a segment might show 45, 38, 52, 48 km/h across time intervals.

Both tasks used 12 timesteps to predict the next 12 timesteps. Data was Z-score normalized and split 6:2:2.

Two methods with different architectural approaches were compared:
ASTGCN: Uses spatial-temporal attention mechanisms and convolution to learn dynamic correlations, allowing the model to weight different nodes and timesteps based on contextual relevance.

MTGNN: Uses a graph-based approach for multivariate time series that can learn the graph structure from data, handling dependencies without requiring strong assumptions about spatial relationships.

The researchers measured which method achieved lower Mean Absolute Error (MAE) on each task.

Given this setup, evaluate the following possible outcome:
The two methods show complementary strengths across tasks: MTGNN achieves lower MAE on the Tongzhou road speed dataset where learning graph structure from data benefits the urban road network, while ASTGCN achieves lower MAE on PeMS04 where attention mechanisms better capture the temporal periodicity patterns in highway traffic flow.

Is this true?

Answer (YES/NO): YES